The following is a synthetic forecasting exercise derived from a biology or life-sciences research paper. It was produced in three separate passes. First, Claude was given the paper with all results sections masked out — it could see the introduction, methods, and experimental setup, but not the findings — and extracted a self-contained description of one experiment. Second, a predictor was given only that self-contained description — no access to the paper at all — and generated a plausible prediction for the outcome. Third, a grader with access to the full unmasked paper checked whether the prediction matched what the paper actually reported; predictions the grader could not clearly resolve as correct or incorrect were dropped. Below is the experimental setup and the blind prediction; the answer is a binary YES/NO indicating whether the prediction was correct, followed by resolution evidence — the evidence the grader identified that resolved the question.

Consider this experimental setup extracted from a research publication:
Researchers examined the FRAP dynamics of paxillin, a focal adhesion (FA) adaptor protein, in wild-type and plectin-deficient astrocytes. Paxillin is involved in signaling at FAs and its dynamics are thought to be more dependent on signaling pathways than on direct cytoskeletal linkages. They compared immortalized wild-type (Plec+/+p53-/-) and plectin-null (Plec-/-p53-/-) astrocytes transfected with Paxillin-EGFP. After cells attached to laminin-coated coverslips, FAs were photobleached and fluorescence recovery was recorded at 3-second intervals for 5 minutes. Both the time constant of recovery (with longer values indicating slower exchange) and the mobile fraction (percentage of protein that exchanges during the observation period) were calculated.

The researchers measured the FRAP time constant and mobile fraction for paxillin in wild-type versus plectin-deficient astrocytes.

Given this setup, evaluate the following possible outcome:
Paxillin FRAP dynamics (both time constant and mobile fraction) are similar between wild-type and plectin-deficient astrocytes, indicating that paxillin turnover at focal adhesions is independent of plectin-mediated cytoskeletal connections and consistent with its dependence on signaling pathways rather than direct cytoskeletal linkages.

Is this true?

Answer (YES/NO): NO